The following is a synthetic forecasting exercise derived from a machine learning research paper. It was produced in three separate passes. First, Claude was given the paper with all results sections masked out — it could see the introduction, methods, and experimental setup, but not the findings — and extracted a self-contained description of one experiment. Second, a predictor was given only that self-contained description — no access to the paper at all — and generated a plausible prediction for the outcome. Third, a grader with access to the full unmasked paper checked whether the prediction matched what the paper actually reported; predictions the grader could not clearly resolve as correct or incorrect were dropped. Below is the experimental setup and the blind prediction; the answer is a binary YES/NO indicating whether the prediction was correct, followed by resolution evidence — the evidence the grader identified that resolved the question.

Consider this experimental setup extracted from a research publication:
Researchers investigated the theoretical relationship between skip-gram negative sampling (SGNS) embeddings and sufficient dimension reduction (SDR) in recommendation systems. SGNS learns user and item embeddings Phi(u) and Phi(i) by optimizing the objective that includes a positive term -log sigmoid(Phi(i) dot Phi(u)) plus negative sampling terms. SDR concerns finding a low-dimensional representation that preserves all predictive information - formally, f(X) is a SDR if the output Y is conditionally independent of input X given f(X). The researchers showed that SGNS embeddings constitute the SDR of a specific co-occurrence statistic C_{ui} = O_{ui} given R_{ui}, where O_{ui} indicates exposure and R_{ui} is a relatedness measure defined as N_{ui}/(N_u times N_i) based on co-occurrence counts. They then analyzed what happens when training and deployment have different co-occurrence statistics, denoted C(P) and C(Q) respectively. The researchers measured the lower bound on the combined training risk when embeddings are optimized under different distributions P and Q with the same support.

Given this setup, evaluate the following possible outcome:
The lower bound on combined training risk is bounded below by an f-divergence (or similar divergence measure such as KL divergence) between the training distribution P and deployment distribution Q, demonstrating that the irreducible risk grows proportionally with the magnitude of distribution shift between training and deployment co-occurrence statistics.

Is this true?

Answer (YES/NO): YES